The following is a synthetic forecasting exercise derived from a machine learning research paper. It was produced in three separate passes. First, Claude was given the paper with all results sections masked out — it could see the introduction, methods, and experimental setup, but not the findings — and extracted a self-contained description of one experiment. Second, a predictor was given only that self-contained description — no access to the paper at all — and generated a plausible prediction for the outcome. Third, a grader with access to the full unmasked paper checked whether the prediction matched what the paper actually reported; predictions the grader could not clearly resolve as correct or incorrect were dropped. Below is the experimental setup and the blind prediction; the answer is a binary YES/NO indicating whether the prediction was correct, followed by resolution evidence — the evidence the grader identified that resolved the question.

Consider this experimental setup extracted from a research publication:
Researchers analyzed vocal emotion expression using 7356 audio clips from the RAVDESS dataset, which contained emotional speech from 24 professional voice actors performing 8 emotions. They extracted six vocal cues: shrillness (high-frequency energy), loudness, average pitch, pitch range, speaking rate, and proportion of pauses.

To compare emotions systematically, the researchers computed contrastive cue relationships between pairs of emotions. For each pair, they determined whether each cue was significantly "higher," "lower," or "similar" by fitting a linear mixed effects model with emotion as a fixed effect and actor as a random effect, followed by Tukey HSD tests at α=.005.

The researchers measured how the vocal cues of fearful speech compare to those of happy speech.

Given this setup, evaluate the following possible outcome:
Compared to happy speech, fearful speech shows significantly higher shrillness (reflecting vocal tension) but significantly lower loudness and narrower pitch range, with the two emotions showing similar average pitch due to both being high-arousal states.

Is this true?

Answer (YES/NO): NO